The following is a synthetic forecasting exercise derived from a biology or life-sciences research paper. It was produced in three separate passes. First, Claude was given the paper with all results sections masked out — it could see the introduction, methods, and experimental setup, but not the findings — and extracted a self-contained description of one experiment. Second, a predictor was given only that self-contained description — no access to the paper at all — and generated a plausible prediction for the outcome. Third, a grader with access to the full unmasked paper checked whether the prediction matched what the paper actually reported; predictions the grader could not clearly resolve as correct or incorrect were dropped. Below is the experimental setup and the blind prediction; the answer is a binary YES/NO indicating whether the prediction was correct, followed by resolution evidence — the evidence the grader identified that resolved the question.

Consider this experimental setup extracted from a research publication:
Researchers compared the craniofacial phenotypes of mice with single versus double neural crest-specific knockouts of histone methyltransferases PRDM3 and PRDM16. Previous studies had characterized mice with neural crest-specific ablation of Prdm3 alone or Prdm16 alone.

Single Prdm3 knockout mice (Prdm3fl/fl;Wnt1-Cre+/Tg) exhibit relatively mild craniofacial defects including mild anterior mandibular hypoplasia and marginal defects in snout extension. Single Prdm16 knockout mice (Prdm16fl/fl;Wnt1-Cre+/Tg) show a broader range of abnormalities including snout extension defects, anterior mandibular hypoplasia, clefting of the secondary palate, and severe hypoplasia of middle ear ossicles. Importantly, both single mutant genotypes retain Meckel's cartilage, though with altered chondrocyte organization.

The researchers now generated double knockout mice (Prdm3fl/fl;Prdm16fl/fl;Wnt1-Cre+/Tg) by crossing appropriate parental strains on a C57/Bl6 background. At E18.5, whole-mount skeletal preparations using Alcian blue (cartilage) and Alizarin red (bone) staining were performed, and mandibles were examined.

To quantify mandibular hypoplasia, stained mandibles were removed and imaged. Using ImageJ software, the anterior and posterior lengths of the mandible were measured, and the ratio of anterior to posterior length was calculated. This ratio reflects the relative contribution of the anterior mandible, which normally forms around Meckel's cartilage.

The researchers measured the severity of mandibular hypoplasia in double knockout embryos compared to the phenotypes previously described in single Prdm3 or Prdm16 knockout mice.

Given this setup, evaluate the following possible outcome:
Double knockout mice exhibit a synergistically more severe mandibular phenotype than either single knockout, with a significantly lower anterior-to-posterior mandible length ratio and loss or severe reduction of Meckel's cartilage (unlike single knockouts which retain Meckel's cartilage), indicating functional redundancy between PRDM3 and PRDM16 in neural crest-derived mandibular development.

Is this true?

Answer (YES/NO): NO